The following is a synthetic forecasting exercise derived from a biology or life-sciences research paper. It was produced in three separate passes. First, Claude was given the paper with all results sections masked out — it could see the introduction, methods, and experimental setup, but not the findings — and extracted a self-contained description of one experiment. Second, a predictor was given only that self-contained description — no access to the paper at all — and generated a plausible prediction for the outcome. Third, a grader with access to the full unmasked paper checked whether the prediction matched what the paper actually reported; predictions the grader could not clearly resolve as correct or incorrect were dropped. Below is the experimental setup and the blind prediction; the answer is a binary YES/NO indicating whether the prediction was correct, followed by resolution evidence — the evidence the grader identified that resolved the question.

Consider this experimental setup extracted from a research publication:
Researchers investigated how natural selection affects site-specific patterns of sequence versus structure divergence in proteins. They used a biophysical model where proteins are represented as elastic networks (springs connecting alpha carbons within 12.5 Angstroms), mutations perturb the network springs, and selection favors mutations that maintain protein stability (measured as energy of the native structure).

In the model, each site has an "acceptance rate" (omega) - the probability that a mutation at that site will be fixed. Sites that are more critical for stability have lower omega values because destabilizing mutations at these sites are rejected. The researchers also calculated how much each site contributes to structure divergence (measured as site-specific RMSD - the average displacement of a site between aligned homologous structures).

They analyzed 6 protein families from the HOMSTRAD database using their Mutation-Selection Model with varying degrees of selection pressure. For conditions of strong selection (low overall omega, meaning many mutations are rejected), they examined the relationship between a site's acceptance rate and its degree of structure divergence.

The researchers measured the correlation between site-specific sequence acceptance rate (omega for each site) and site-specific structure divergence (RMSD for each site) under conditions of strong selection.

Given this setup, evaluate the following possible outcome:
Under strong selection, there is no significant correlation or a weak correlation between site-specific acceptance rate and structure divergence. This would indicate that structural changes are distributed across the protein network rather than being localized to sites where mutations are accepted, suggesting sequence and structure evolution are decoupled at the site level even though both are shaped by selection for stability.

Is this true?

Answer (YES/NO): NO